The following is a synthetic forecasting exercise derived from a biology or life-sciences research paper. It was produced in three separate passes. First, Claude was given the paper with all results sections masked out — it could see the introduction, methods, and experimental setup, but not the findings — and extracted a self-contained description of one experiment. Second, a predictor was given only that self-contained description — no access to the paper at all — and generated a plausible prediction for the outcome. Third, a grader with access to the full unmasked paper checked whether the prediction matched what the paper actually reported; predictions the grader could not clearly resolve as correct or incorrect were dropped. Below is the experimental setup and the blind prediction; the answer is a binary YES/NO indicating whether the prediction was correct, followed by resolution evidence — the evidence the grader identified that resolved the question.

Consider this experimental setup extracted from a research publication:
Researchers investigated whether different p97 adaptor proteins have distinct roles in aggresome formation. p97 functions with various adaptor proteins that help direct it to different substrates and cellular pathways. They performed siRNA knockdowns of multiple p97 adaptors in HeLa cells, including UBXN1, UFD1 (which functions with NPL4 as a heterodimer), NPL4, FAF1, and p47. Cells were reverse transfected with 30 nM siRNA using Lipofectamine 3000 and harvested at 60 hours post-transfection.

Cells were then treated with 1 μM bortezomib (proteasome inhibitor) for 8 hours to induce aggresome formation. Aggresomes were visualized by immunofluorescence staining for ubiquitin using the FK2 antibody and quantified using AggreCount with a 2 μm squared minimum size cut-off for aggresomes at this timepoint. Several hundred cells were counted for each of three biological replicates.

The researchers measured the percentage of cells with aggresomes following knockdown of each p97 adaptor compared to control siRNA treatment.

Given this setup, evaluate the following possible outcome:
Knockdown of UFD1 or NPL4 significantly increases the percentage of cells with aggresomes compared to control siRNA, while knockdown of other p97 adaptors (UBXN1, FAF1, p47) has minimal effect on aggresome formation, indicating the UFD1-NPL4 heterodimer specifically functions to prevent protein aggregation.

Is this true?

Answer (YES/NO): NO